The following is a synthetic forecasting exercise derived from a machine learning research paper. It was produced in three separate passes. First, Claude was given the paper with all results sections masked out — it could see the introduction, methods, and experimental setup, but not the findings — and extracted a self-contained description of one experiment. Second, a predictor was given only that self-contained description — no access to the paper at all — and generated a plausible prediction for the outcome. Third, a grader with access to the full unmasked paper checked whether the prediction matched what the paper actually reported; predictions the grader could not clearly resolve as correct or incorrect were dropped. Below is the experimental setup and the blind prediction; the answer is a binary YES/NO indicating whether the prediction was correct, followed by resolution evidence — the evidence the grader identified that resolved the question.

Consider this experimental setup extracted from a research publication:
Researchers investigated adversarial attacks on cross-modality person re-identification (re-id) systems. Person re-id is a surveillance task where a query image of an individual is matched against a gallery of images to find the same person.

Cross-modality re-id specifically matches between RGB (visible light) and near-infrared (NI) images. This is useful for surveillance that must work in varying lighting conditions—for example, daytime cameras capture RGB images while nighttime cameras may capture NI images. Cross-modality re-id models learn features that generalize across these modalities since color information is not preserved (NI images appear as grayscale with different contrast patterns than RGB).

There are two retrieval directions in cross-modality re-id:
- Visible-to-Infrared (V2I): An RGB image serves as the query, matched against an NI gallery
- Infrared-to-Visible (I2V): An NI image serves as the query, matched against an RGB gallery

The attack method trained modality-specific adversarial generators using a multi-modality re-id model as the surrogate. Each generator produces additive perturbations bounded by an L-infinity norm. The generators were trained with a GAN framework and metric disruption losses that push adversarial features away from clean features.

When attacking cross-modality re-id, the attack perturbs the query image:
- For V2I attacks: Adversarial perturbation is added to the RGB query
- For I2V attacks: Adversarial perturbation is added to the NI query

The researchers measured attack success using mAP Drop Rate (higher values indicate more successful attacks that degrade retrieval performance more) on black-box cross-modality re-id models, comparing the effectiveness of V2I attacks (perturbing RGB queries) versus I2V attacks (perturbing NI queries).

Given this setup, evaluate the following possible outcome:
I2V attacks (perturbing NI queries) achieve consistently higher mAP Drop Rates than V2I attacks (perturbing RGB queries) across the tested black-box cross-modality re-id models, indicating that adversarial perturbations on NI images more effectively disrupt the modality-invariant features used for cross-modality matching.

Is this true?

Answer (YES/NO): YES